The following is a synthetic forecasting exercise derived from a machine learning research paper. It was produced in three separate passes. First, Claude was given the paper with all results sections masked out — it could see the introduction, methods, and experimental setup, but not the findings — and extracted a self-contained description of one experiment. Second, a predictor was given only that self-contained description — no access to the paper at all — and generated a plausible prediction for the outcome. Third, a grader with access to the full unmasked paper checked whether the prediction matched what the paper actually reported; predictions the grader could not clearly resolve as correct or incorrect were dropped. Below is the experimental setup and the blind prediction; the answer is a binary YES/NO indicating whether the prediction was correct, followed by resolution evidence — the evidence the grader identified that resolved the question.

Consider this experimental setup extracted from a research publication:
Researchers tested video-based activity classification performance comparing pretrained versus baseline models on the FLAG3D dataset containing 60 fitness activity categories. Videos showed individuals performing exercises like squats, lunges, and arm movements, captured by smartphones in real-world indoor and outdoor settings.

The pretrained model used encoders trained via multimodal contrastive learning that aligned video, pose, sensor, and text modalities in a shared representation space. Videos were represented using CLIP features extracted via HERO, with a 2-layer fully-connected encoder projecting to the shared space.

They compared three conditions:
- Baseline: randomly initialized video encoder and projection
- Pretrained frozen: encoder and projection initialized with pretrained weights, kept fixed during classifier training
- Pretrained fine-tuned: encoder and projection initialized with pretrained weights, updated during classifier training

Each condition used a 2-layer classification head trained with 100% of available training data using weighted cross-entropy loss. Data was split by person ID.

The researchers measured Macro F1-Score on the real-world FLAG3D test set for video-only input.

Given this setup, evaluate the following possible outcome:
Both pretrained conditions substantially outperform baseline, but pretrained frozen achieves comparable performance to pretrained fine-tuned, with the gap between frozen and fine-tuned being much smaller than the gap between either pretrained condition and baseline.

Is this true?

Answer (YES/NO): NO